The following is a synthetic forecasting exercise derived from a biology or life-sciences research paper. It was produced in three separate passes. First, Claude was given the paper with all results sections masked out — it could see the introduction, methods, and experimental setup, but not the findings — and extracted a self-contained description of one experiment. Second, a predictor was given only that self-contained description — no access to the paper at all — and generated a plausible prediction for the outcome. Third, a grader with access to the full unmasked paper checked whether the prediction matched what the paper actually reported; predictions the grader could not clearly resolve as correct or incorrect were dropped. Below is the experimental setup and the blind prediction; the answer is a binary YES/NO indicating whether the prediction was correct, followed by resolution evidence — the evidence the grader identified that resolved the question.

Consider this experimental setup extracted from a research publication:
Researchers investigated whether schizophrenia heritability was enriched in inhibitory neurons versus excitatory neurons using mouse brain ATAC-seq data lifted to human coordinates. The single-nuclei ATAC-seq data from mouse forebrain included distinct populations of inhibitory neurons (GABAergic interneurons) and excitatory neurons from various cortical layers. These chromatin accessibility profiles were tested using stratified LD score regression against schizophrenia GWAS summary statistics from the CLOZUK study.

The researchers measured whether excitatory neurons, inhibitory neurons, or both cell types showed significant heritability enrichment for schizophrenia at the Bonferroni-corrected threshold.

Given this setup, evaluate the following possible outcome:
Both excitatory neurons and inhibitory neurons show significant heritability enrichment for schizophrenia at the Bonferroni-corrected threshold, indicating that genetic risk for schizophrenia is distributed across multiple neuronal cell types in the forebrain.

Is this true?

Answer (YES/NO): YES